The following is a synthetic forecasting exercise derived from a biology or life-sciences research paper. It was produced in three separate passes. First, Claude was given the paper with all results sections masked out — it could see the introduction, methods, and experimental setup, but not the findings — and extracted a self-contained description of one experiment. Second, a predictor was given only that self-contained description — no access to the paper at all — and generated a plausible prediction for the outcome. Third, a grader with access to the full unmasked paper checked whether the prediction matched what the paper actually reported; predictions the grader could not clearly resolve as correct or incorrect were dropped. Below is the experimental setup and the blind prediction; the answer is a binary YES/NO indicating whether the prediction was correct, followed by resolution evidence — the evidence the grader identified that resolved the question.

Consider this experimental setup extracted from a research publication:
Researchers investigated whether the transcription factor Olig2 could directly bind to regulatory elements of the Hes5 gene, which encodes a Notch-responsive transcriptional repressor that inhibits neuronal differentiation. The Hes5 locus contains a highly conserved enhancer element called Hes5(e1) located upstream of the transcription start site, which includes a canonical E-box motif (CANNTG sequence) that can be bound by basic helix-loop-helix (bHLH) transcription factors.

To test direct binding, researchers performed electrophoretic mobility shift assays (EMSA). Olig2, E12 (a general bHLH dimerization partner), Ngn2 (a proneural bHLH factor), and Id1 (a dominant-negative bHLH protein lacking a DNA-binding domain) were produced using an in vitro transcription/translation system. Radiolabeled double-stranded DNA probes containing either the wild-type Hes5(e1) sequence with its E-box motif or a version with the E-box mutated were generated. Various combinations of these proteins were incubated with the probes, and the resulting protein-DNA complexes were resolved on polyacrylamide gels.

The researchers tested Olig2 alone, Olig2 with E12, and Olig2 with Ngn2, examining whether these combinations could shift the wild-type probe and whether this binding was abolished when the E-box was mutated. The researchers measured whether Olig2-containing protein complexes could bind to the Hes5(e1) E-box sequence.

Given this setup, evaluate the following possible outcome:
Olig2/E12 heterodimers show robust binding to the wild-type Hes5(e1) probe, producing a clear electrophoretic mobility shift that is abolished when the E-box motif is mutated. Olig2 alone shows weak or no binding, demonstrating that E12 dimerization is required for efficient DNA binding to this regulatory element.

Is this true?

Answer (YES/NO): NO